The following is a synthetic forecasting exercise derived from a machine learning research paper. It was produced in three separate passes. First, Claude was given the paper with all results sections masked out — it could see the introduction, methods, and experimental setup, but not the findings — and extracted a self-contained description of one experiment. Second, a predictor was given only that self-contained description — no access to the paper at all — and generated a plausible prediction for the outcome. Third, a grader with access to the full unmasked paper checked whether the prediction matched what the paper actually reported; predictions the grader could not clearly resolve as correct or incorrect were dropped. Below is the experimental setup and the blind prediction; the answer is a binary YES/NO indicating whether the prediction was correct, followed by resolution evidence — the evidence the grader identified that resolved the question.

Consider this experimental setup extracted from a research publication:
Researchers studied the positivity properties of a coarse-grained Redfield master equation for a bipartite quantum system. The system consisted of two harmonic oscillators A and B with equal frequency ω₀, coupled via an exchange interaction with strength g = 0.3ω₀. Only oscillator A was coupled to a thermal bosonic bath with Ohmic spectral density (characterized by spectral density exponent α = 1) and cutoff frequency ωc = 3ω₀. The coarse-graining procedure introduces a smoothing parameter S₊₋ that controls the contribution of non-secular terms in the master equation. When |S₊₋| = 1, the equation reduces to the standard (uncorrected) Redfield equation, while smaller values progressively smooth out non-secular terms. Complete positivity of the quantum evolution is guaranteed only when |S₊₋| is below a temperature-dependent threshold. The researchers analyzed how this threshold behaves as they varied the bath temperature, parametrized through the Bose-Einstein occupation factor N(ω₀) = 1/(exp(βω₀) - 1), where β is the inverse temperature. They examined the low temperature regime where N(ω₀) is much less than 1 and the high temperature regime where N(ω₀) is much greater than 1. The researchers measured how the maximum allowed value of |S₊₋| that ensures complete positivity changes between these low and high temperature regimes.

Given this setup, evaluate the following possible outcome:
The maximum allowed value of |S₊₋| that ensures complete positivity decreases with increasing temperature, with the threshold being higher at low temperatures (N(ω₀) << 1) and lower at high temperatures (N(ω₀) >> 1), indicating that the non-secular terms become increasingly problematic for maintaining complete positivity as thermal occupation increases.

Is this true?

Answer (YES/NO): NO